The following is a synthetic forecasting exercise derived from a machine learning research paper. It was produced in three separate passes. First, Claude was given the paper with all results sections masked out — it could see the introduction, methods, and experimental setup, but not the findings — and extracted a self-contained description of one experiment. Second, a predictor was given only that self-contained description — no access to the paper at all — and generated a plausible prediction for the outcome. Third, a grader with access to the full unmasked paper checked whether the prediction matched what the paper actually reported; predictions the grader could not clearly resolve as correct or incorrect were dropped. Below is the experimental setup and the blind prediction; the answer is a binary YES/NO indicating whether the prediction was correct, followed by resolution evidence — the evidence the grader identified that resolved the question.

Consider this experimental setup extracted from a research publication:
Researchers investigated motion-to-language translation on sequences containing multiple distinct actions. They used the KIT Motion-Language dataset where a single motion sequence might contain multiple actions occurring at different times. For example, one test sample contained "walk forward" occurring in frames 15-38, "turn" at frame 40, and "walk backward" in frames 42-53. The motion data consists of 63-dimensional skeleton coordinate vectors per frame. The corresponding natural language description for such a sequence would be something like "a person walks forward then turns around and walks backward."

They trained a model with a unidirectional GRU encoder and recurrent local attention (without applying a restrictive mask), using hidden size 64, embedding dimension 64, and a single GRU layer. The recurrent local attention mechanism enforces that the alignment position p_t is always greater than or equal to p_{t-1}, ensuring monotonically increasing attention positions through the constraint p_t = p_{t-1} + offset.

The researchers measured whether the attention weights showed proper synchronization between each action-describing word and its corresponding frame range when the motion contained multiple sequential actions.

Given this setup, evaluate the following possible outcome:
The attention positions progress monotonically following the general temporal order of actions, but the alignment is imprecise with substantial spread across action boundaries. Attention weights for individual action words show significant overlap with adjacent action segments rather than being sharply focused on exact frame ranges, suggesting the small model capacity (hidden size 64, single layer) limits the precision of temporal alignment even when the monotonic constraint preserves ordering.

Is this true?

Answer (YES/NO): NO